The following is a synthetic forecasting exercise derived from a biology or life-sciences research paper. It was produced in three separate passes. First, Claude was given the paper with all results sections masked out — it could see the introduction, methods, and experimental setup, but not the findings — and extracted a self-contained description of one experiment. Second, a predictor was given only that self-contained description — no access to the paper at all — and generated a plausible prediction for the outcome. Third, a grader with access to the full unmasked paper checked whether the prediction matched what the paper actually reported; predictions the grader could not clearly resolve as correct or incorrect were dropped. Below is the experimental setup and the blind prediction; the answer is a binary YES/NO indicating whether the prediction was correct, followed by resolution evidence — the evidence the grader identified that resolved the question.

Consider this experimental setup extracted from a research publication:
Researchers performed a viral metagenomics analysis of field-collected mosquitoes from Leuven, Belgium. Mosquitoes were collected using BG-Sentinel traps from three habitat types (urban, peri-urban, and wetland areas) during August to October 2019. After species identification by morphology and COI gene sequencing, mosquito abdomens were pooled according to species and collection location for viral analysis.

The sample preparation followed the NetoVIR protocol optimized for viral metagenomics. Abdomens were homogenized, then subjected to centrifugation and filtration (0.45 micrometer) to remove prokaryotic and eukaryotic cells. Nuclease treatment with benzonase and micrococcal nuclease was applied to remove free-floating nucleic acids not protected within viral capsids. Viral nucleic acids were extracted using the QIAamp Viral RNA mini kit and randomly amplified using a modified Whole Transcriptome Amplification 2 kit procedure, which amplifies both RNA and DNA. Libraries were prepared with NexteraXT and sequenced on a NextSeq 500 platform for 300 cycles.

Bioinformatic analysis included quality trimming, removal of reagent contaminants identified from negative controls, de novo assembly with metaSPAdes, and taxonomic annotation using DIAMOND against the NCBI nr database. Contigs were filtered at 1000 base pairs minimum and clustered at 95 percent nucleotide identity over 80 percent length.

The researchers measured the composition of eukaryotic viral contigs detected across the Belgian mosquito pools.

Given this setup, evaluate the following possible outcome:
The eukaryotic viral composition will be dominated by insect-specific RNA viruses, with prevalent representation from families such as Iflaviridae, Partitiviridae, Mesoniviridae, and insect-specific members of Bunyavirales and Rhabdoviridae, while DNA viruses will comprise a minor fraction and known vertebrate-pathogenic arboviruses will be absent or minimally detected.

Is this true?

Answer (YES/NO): NO